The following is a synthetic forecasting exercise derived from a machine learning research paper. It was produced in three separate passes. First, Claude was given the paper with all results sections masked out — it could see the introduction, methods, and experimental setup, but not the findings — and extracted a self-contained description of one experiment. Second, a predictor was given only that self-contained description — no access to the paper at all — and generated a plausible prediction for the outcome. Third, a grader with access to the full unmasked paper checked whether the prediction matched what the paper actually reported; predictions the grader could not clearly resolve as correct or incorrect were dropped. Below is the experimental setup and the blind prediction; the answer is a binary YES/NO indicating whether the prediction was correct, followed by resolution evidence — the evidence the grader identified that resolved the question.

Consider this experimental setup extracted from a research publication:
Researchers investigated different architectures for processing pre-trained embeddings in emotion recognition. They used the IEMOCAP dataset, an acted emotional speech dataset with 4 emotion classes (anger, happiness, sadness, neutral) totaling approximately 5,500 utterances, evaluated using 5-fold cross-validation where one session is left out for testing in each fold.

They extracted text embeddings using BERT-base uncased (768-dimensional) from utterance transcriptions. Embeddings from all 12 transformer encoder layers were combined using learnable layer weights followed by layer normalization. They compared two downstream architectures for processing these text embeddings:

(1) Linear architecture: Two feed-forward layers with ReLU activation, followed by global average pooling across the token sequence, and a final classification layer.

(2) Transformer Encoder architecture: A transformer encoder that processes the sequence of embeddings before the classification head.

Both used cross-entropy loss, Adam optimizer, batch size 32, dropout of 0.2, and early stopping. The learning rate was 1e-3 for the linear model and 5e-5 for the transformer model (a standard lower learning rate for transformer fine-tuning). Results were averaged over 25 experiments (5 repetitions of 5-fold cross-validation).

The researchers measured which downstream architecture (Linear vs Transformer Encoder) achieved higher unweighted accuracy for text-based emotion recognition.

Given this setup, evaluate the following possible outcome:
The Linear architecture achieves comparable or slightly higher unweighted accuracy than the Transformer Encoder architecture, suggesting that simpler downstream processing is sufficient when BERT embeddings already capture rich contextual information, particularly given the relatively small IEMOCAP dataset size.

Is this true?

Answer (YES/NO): YES